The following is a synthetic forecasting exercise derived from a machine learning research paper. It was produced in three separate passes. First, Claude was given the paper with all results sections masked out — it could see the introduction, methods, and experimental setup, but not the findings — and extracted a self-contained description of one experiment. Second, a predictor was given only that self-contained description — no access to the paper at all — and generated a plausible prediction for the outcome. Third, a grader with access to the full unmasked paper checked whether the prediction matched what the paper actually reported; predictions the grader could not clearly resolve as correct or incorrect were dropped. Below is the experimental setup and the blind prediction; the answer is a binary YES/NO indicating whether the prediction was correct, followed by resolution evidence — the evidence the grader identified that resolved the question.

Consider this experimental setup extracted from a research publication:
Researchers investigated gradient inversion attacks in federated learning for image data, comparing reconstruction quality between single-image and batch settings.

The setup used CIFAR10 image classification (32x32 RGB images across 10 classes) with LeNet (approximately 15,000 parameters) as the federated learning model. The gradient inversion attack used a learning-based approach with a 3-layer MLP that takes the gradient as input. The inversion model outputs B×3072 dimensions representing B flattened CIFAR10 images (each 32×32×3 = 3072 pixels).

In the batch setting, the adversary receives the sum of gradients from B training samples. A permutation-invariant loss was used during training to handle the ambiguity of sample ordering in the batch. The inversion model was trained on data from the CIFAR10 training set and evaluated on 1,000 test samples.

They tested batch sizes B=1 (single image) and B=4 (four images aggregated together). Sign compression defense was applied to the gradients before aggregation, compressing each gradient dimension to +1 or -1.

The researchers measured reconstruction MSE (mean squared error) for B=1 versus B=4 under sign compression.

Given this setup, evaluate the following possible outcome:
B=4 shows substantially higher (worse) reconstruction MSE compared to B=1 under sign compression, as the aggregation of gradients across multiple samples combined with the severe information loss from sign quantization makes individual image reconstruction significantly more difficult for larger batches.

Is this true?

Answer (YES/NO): NO